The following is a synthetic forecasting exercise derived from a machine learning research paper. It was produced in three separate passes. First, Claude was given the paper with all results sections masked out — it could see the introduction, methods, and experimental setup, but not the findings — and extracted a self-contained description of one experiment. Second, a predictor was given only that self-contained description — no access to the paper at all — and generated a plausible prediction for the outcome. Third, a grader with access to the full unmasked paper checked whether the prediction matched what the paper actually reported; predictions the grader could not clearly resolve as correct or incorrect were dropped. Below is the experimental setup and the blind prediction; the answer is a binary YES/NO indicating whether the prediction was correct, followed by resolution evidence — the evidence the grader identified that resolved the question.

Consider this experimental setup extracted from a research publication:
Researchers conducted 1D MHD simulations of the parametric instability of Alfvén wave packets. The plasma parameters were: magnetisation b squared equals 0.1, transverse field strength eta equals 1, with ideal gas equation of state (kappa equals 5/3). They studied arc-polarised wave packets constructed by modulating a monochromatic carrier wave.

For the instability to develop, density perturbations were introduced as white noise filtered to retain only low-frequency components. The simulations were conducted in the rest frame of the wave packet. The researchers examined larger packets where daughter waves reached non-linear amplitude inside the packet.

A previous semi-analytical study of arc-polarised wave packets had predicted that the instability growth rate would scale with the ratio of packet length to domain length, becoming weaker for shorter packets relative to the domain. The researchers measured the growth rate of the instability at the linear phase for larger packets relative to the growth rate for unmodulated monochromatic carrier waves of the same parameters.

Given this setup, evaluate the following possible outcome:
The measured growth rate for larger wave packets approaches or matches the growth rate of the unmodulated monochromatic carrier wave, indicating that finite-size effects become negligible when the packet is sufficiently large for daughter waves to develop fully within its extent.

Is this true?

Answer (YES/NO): YES